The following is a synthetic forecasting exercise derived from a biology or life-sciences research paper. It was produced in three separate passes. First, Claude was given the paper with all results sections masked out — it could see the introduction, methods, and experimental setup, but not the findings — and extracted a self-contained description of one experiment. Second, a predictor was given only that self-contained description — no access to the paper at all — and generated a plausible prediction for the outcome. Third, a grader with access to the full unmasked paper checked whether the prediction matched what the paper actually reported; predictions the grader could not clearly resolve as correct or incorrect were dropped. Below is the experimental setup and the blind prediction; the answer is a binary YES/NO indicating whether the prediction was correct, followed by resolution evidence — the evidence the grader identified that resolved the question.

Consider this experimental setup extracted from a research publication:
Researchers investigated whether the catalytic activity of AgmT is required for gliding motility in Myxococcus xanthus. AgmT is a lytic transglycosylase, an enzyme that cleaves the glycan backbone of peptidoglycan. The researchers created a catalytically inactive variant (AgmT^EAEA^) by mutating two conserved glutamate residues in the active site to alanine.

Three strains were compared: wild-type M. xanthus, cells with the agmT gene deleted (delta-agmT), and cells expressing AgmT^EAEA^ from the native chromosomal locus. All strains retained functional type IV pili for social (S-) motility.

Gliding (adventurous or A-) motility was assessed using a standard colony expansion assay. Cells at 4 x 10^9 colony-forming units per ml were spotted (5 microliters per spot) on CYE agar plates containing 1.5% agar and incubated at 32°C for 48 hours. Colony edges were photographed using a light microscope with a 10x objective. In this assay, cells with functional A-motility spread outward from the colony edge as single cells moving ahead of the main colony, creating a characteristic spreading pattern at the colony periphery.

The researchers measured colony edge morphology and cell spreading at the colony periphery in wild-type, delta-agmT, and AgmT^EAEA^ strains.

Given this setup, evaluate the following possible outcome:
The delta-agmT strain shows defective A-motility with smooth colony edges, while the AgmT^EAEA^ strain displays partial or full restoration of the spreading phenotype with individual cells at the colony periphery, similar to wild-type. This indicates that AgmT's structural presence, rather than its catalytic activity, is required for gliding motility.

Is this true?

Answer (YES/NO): NO